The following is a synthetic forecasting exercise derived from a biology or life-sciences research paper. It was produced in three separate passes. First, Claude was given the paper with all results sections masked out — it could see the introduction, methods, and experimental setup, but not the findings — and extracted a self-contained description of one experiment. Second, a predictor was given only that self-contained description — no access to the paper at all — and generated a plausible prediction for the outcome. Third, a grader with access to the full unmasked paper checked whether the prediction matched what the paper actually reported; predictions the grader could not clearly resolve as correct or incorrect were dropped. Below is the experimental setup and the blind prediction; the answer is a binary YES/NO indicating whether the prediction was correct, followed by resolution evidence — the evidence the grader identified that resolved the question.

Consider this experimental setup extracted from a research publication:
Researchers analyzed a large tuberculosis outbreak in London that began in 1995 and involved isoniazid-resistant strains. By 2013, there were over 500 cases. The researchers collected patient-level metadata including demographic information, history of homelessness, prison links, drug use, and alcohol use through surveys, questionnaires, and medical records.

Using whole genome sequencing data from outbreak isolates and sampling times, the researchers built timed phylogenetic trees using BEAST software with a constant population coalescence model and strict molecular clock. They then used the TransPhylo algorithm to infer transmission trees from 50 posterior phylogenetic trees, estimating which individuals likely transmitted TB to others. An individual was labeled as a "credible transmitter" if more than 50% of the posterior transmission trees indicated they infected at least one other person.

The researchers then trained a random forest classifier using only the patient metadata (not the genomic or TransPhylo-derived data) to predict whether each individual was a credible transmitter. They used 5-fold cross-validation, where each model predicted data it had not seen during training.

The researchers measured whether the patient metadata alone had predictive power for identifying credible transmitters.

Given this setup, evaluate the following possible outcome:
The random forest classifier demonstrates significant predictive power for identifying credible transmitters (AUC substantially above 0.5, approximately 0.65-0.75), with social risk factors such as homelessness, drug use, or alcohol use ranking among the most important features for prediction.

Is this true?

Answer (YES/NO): YES